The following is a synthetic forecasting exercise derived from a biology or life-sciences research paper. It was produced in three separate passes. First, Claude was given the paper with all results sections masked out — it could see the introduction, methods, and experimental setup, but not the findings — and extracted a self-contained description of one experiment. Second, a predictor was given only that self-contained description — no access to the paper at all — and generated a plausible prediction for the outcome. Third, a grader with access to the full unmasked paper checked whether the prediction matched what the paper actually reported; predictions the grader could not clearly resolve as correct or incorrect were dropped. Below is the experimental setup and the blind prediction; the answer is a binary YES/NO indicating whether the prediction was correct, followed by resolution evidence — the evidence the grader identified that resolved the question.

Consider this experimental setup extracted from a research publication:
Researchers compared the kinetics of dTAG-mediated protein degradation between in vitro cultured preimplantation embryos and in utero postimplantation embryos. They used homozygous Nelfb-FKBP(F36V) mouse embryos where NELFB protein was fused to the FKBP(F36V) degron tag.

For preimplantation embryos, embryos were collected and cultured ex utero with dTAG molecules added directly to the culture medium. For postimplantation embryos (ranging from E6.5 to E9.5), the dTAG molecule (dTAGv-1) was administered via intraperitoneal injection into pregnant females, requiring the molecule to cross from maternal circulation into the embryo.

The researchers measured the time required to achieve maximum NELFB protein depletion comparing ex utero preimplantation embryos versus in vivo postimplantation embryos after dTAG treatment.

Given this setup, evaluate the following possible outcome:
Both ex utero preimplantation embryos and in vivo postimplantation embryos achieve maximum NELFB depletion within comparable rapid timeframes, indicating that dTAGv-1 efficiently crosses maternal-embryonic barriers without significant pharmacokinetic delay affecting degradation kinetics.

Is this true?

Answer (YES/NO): NO